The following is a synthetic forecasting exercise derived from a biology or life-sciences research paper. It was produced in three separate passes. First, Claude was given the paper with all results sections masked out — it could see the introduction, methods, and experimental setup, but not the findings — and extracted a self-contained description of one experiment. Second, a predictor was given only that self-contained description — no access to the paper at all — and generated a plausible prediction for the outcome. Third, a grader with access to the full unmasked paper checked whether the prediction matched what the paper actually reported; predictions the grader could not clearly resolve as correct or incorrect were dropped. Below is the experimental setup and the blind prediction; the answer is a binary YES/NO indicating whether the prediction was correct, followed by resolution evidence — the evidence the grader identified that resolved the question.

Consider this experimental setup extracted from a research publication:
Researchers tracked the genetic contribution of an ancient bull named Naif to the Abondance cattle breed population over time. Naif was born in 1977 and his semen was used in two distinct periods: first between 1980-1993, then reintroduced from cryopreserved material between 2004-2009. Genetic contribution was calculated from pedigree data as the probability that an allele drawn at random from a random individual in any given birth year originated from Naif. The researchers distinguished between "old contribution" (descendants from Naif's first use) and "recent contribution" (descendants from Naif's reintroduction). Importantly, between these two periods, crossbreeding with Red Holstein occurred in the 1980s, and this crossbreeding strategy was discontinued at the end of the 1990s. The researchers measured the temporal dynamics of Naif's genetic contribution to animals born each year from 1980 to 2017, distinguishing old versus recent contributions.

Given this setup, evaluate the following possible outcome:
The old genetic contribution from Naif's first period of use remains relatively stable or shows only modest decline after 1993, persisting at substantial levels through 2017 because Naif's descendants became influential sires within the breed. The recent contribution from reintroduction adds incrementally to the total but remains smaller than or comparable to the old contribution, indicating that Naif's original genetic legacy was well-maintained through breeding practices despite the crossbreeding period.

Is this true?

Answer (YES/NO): YES